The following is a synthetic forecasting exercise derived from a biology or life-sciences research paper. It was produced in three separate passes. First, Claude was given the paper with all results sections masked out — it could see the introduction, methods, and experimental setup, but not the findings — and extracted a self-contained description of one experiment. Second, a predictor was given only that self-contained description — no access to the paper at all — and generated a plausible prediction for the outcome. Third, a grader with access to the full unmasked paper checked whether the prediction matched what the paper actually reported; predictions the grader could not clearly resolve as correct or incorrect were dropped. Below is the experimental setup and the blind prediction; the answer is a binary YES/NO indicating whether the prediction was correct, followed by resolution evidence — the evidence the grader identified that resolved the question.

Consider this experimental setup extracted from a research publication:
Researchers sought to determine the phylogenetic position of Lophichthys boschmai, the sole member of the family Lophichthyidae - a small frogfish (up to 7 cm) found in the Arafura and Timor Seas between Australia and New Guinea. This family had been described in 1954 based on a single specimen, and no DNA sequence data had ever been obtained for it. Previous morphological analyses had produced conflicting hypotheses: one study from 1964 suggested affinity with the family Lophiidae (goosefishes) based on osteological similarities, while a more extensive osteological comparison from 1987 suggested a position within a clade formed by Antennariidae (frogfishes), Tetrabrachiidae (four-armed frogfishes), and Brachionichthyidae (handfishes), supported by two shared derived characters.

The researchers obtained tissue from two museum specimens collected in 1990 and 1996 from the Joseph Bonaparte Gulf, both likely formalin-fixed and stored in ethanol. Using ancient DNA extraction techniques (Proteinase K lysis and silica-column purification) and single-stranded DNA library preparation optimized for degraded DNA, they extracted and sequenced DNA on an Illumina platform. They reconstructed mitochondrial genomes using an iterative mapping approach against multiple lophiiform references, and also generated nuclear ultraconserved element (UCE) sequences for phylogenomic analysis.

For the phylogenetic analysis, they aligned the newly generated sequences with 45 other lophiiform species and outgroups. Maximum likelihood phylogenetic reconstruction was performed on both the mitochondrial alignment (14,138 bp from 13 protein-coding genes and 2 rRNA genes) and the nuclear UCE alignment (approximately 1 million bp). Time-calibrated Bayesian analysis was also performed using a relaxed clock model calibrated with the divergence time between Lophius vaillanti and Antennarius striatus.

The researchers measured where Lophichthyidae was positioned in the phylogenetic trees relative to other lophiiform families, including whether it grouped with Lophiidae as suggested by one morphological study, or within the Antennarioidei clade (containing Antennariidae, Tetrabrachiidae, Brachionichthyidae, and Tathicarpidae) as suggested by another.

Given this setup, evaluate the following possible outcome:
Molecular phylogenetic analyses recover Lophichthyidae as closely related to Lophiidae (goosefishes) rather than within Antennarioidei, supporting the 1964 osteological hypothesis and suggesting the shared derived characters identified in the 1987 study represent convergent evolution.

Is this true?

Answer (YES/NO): NO